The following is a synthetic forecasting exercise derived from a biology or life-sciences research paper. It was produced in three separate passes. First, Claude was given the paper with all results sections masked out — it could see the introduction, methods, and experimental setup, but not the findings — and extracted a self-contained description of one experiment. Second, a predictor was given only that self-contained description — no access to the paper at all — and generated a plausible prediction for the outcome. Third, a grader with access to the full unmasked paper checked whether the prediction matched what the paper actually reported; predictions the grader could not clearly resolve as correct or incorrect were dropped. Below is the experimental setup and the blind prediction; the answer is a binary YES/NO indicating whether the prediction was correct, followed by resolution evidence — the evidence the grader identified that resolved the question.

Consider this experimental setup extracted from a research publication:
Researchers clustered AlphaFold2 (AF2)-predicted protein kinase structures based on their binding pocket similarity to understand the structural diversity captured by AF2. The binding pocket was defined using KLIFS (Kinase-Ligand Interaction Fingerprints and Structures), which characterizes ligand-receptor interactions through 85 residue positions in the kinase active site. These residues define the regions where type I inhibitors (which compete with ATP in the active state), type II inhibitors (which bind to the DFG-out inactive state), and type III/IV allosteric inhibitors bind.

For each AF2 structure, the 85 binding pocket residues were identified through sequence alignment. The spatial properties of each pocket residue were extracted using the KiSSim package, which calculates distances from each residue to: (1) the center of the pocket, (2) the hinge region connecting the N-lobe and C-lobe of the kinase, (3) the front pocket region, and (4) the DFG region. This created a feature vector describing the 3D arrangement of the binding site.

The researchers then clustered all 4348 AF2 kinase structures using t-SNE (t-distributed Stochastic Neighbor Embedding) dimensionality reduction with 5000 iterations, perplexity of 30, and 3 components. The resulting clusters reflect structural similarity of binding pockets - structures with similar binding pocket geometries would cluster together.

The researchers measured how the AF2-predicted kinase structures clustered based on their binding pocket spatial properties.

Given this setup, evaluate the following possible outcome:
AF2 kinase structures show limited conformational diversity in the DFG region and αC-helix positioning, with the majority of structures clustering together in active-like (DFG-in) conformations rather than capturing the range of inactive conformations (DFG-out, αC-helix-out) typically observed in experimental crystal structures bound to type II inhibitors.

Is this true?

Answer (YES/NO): NO